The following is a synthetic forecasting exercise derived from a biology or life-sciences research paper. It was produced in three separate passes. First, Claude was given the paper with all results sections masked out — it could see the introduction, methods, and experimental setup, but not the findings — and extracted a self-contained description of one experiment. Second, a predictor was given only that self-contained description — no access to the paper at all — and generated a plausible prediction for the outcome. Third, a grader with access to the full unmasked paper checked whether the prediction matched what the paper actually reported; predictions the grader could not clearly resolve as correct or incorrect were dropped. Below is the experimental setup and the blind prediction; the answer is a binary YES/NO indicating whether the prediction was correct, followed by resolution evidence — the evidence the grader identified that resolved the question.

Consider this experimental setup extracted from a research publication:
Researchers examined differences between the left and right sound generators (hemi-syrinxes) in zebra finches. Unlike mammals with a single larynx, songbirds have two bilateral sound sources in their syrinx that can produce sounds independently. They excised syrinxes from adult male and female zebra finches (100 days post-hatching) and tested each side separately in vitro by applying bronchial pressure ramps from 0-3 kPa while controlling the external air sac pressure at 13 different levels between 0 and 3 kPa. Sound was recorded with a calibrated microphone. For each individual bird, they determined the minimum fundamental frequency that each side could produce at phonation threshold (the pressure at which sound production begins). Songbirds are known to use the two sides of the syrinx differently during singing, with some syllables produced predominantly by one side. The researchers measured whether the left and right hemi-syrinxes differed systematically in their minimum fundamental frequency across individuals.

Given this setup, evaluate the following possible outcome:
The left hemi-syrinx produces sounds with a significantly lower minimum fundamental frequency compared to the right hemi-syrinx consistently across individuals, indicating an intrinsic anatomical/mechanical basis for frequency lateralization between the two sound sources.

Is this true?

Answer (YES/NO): YES